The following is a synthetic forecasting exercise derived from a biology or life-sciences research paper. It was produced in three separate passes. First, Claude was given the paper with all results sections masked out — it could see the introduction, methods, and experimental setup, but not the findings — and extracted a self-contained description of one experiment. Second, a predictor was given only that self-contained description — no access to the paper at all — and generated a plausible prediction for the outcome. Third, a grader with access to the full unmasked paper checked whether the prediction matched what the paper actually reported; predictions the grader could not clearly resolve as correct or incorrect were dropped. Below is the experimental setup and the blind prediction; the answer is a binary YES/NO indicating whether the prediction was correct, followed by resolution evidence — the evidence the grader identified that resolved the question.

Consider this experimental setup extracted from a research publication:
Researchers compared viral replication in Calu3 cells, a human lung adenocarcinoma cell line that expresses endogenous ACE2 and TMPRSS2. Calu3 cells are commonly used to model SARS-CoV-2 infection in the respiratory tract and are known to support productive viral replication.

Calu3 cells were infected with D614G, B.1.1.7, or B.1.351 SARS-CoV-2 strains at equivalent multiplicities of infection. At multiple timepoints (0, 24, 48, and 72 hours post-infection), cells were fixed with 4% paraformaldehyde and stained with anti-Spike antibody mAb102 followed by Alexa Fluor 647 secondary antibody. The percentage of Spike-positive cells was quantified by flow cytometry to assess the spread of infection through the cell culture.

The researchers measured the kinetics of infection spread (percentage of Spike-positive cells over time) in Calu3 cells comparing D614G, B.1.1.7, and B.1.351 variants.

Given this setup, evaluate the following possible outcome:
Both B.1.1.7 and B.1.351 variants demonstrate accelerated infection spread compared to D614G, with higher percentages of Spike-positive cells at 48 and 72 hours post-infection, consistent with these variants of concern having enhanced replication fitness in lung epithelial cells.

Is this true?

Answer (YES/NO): NO